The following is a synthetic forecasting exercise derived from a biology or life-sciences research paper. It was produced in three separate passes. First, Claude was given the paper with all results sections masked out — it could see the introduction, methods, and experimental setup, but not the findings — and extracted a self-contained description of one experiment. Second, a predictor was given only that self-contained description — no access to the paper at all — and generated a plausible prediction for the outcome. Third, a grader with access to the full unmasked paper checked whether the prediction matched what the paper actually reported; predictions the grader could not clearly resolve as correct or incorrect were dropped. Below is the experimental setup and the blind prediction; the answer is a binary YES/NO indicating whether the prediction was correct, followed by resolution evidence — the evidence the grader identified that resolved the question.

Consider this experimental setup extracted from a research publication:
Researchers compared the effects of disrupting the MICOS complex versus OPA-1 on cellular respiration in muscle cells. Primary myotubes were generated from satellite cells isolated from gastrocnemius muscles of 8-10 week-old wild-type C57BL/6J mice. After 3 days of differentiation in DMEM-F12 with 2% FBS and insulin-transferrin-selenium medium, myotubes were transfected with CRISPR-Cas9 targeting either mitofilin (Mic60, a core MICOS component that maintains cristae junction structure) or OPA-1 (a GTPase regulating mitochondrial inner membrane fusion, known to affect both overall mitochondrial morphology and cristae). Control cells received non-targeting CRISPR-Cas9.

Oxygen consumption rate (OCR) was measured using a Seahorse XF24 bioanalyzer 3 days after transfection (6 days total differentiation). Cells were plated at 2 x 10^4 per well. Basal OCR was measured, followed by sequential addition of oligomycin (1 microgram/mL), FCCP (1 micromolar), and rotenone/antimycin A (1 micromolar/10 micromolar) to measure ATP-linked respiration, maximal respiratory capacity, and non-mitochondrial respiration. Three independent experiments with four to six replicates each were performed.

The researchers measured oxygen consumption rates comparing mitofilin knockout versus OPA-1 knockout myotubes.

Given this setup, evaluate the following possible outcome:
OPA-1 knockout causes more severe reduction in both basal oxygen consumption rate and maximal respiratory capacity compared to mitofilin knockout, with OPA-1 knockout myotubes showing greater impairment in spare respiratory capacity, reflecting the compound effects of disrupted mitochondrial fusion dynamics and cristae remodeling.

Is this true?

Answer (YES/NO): NO